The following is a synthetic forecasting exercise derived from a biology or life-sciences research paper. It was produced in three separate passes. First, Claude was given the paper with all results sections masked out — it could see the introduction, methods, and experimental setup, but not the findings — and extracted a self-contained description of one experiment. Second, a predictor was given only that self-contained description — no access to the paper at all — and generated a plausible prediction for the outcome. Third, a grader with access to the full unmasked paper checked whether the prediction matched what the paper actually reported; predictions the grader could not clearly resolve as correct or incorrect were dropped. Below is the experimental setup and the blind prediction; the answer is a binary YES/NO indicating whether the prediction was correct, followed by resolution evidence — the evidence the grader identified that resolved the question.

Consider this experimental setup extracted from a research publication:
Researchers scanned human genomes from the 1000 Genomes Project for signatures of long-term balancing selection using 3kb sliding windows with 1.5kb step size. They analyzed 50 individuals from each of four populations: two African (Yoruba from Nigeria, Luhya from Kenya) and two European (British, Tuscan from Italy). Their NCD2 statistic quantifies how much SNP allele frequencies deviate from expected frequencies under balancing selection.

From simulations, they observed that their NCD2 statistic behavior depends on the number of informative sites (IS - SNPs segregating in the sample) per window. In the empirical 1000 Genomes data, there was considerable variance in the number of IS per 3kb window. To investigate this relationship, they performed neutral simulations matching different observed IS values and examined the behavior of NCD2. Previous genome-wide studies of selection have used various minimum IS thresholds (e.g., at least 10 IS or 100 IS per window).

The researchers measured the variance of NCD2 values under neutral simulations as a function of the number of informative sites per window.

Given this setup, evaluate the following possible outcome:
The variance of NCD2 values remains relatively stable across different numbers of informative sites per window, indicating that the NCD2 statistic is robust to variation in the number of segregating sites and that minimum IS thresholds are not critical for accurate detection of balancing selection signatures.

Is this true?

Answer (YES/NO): NO